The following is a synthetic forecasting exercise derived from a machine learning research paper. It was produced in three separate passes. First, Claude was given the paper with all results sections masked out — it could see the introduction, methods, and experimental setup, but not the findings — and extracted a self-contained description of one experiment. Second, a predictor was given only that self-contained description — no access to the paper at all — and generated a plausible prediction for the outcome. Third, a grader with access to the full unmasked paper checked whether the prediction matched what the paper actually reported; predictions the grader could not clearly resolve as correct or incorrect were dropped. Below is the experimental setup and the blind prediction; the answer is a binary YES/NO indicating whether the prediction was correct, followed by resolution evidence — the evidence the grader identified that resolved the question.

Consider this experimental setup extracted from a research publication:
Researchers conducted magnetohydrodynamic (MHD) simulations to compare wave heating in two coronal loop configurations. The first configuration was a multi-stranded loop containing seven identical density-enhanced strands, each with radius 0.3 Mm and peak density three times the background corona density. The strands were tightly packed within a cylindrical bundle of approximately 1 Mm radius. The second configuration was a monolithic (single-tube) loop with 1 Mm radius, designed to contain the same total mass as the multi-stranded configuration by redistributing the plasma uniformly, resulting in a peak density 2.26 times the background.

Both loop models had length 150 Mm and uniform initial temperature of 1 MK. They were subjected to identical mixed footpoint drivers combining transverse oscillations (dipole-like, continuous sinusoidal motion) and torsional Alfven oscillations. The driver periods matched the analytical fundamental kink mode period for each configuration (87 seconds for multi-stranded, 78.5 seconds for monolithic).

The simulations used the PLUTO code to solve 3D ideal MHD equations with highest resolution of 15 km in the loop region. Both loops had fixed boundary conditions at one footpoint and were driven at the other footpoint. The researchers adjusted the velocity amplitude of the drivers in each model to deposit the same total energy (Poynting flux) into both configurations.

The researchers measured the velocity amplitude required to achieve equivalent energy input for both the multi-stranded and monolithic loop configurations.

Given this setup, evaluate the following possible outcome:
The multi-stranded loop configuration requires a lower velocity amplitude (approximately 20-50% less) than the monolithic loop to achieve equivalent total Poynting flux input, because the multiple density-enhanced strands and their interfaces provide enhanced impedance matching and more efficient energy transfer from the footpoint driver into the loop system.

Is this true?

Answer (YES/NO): NO